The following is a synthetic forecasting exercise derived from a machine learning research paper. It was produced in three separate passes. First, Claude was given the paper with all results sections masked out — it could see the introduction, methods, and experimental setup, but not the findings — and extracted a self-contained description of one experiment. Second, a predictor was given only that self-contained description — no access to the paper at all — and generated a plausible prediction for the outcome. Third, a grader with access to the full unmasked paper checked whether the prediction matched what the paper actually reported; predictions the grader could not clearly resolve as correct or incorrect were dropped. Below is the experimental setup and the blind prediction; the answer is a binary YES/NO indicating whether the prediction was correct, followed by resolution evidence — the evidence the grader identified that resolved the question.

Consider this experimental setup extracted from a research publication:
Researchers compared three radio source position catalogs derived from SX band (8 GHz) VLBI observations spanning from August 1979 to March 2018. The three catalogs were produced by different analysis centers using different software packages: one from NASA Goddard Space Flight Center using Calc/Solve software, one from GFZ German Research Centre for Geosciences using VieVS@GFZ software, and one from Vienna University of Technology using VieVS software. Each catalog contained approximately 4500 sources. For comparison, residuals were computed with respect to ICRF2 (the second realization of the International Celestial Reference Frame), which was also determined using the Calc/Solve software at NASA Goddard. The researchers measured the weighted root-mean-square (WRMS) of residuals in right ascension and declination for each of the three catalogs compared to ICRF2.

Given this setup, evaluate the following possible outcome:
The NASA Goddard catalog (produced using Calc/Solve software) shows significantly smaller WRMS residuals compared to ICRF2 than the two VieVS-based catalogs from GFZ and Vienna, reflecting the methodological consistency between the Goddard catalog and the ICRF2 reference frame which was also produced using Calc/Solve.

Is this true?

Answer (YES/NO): NO